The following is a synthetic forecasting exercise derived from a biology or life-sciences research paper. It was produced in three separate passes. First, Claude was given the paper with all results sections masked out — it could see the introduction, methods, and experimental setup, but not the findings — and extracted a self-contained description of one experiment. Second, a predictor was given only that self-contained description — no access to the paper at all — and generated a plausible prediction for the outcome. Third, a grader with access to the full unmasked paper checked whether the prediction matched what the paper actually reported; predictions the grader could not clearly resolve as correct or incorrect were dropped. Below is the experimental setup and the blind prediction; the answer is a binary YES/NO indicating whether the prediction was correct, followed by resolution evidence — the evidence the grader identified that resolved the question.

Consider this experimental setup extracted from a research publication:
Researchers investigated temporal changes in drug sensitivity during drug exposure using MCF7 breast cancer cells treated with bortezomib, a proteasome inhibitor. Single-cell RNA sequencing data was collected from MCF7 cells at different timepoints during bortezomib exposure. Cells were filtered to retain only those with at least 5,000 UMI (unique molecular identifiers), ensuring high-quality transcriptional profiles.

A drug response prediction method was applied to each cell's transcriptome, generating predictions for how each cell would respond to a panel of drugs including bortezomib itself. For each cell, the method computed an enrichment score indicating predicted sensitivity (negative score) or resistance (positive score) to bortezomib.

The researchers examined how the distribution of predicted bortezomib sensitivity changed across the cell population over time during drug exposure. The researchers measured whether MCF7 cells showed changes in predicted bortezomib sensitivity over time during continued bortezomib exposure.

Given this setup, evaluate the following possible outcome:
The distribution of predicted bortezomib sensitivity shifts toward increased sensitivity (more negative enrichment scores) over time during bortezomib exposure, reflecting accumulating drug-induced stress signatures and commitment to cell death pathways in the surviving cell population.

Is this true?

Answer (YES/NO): NO